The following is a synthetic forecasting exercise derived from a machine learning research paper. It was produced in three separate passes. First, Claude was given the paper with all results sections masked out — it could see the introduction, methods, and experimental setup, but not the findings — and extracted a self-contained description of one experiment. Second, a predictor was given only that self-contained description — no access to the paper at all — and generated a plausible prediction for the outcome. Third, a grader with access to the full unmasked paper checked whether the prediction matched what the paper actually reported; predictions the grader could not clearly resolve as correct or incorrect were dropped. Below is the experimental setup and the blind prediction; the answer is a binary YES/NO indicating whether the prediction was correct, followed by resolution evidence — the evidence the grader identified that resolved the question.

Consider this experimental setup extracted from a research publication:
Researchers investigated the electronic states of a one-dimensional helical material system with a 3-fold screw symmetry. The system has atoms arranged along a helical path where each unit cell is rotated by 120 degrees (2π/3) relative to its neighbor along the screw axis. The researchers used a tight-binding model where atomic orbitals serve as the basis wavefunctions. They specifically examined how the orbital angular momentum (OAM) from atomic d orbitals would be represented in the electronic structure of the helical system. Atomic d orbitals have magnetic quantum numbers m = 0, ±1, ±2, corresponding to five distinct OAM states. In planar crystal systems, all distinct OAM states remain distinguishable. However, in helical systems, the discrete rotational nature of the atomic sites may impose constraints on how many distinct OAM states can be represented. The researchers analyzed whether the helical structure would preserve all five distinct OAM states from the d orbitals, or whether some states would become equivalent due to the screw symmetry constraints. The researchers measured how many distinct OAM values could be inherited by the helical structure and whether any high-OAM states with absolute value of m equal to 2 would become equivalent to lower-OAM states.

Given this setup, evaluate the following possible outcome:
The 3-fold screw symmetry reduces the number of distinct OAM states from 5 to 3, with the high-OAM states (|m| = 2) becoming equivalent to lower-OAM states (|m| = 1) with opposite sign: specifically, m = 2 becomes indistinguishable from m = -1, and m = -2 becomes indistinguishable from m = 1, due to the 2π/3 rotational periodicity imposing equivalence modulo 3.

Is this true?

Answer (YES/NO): YES